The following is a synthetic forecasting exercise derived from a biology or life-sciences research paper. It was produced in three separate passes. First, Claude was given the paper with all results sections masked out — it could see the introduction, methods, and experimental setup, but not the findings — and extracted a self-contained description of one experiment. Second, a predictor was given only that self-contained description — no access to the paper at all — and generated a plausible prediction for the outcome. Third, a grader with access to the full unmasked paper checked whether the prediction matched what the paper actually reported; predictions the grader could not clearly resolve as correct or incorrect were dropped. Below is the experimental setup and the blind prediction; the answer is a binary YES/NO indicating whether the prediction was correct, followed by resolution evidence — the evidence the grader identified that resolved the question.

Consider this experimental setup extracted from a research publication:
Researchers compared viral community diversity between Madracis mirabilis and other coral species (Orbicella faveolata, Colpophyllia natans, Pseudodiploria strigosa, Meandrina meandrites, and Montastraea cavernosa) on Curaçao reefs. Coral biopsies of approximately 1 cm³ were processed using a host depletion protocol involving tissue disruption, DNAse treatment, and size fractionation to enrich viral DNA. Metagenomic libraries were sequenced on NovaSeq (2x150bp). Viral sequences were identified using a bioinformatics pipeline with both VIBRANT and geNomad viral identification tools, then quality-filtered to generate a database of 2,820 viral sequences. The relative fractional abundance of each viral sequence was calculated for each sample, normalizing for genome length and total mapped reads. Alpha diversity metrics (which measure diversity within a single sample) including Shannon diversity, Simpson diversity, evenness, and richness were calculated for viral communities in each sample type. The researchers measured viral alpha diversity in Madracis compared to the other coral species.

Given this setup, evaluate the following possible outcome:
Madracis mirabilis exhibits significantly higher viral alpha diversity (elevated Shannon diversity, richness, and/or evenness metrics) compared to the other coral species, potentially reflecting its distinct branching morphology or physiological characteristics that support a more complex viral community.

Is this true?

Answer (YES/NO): YES